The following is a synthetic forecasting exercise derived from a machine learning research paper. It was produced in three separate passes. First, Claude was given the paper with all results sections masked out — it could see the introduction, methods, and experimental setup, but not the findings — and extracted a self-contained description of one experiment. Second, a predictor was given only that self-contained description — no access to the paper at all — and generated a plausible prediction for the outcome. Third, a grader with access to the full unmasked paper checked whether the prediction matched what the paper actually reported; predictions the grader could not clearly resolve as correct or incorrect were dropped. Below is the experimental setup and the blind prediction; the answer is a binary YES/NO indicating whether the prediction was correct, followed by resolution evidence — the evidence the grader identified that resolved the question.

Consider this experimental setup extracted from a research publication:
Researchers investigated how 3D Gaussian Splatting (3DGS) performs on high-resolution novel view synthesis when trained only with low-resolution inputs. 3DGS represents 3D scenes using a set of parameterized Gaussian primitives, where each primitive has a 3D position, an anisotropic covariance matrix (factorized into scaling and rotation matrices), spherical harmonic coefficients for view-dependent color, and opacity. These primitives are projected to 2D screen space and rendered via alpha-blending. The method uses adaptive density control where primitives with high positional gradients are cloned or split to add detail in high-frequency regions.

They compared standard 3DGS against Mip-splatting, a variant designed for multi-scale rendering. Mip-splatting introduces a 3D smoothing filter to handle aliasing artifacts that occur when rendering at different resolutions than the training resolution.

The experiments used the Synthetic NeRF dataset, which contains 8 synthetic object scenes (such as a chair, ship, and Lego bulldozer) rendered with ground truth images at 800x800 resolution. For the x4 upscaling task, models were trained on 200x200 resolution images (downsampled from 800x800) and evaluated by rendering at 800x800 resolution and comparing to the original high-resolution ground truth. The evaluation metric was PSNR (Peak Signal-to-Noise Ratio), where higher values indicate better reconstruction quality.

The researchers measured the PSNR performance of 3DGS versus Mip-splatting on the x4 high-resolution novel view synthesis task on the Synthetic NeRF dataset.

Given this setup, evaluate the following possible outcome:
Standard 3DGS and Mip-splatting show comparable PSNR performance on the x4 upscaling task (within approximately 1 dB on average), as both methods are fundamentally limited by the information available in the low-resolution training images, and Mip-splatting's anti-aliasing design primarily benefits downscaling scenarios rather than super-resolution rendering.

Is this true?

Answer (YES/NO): NO